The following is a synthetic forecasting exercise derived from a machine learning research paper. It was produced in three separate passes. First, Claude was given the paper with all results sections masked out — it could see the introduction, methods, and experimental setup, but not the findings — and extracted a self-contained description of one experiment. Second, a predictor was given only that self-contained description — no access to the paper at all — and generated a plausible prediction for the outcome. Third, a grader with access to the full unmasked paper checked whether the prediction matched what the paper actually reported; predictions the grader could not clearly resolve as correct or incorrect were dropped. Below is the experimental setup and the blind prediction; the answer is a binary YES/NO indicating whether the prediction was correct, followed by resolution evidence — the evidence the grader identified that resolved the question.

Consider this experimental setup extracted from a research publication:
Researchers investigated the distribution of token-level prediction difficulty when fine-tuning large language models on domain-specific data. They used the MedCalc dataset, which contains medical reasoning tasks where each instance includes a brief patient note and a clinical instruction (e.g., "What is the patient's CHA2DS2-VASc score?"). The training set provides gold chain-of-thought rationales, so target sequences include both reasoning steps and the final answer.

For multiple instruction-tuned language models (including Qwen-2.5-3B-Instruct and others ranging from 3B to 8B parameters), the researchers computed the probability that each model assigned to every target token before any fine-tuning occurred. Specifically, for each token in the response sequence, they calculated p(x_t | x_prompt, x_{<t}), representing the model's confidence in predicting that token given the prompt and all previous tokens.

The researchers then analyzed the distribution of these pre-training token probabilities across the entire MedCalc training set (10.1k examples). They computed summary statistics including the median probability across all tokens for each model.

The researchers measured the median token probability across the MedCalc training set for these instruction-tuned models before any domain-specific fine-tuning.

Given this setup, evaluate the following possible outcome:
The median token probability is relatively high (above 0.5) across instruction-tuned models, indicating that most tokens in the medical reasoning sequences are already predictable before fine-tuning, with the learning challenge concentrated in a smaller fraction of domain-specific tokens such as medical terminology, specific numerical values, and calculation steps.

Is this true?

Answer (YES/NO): YES